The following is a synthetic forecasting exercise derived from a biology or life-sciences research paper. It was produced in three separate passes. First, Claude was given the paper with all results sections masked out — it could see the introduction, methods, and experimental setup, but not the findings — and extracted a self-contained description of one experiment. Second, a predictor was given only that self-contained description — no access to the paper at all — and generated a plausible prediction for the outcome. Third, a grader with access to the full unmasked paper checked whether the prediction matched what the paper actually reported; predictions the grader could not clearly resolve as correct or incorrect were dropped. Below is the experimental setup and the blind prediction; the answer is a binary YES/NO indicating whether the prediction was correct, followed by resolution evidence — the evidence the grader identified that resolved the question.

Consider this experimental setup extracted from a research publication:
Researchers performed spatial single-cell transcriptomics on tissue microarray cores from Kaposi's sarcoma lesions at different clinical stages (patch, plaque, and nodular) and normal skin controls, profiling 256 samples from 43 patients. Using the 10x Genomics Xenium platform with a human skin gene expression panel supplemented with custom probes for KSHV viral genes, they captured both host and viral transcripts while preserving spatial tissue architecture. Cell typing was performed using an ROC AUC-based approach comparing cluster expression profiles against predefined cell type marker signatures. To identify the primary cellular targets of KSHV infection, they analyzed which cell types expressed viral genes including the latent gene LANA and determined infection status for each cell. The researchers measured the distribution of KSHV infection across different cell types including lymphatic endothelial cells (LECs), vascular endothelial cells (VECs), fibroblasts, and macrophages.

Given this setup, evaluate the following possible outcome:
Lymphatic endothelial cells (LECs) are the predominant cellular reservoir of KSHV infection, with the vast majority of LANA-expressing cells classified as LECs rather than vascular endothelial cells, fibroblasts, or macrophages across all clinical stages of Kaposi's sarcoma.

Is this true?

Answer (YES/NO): YES